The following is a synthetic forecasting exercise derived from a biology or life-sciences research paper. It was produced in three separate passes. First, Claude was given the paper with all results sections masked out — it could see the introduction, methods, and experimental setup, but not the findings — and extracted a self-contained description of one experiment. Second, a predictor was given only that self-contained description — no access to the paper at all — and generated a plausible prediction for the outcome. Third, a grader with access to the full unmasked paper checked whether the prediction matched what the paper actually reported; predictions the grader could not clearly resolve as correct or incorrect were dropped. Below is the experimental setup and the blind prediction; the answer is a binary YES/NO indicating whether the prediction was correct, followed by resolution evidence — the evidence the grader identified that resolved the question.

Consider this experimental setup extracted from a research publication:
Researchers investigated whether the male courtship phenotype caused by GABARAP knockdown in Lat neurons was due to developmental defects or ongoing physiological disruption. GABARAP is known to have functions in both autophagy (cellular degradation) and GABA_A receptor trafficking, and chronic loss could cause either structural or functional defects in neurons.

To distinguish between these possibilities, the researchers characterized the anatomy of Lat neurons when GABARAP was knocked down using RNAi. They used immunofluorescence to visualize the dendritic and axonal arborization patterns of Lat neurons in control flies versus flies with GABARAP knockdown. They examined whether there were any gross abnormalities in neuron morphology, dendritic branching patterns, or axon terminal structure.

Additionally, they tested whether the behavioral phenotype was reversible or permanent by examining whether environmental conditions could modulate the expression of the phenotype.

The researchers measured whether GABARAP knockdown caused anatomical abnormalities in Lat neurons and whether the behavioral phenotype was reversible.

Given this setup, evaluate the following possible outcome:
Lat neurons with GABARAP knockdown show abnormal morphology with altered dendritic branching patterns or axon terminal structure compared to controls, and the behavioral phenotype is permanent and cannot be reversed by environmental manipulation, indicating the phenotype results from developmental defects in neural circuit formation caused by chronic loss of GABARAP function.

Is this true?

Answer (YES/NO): NO